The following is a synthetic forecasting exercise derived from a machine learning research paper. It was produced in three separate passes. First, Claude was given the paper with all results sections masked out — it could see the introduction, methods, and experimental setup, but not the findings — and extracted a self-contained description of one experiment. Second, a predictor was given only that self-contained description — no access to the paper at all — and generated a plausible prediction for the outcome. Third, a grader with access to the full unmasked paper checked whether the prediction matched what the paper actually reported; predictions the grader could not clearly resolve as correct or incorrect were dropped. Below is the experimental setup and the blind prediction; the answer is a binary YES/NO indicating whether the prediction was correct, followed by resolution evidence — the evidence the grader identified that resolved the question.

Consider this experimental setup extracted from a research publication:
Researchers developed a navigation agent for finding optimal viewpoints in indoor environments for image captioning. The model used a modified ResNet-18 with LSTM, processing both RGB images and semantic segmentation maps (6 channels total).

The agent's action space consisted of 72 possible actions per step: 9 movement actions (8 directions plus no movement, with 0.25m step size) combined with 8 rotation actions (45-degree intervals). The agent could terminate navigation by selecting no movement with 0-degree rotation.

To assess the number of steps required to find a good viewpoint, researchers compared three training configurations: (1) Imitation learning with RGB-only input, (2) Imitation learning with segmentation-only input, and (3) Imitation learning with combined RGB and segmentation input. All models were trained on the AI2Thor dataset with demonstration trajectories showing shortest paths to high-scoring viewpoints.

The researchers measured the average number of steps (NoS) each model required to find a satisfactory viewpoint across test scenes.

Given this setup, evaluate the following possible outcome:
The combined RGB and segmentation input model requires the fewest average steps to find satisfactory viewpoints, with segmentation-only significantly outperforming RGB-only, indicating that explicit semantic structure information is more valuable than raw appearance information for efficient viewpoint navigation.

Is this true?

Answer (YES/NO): NO